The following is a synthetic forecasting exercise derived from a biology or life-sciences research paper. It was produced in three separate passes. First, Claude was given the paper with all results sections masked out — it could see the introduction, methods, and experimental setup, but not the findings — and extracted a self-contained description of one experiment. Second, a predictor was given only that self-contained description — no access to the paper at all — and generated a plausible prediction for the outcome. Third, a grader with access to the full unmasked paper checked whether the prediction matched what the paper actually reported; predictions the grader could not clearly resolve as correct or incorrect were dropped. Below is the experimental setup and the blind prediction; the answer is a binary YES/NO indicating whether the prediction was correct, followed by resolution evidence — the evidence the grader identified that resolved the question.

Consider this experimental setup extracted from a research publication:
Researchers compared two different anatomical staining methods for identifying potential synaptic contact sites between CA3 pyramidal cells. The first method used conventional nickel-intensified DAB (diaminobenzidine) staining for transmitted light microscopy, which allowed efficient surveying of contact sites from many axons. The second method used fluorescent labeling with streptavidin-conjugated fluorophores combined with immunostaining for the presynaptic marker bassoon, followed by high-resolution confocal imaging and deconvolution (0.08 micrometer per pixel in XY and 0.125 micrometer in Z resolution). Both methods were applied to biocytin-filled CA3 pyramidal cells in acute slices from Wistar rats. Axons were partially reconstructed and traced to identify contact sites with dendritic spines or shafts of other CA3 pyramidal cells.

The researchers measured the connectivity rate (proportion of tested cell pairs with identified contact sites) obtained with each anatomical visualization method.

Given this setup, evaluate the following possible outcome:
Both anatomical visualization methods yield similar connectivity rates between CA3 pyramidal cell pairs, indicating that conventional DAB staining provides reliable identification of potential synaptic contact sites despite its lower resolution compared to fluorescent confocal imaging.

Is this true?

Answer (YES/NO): YES